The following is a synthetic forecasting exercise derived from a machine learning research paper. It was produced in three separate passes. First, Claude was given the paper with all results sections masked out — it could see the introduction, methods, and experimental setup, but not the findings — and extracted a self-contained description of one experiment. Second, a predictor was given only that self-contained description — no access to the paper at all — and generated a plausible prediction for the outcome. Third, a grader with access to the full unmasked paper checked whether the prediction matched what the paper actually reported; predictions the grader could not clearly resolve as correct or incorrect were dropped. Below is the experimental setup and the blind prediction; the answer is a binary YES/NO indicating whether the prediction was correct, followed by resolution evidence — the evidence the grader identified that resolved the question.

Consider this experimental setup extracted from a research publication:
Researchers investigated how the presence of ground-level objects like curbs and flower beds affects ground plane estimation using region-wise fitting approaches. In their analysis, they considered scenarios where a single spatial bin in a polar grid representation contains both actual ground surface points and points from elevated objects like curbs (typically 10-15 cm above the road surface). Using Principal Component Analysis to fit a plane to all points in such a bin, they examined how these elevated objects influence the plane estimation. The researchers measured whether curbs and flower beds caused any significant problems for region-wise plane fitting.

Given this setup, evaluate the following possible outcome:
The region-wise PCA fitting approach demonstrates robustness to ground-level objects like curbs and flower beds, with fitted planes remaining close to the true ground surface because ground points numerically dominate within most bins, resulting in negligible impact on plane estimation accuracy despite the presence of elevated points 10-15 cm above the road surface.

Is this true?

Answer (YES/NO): NO